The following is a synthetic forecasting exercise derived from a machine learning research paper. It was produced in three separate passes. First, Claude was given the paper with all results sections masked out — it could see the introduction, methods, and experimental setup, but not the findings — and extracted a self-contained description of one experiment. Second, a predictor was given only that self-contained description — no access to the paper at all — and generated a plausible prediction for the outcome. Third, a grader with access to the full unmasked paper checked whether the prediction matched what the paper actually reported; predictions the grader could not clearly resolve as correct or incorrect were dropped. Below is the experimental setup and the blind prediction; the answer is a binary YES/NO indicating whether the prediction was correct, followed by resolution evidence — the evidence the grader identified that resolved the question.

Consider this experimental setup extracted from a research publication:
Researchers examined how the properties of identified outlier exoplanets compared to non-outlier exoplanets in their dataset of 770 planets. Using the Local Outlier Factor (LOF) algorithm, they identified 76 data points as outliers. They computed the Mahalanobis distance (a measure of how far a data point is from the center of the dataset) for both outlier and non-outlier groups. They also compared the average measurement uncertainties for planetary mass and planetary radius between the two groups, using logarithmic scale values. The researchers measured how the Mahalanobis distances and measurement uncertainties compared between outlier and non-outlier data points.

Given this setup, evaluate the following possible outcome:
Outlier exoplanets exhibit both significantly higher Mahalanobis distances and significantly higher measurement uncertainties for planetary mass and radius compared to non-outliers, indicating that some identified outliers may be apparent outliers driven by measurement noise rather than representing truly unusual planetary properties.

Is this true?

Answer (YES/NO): YES